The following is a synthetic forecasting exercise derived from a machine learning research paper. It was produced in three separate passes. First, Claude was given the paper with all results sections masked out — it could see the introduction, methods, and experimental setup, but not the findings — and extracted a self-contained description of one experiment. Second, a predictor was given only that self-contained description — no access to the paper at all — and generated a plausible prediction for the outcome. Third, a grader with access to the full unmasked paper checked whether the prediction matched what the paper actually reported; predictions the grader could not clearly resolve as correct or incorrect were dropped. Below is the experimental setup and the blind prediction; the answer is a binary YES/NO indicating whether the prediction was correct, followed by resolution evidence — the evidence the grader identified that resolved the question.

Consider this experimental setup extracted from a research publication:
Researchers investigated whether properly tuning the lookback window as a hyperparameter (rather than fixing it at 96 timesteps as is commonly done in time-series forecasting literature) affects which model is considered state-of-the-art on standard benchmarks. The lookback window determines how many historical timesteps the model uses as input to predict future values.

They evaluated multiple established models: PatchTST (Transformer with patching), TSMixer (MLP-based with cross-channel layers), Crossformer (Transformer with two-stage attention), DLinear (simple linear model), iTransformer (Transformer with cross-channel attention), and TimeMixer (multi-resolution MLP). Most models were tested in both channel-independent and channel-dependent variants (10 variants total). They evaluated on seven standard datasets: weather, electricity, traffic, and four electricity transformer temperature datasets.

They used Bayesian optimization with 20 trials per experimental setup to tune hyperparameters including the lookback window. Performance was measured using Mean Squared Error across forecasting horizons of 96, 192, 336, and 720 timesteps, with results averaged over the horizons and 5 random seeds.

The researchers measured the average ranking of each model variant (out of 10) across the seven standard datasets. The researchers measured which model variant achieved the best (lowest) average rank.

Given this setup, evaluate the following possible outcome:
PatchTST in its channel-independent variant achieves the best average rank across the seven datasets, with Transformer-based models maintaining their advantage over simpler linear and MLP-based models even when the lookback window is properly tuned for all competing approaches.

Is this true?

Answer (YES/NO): YES